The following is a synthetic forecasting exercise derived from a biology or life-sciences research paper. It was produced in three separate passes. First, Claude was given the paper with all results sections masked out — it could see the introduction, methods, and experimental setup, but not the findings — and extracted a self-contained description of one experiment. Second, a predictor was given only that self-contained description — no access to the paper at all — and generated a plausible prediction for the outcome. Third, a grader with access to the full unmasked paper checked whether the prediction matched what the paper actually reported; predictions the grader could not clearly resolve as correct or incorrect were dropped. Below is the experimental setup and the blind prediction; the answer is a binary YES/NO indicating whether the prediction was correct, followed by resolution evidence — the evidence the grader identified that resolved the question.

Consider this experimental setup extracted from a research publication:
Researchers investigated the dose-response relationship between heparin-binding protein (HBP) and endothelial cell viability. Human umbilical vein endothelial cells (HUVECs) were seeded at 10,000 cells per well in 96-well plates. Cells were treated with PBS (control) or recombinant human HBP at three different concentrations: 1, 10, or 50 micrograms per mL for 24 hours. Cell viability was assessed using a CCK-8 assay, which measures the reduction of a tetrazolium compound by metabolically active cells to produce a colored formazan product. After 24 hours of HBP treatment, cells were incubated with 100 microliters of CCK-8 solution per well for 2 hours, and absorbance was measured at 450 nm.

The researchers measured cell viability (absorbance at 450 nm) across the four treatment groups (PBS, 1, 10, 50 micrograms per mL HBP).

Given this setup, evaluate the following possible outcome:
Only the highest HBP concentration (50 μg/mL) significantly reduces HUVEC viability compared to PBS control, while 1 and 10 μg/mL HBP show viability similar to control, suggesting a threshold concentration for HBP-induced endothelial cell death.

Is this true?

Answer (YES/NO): NO